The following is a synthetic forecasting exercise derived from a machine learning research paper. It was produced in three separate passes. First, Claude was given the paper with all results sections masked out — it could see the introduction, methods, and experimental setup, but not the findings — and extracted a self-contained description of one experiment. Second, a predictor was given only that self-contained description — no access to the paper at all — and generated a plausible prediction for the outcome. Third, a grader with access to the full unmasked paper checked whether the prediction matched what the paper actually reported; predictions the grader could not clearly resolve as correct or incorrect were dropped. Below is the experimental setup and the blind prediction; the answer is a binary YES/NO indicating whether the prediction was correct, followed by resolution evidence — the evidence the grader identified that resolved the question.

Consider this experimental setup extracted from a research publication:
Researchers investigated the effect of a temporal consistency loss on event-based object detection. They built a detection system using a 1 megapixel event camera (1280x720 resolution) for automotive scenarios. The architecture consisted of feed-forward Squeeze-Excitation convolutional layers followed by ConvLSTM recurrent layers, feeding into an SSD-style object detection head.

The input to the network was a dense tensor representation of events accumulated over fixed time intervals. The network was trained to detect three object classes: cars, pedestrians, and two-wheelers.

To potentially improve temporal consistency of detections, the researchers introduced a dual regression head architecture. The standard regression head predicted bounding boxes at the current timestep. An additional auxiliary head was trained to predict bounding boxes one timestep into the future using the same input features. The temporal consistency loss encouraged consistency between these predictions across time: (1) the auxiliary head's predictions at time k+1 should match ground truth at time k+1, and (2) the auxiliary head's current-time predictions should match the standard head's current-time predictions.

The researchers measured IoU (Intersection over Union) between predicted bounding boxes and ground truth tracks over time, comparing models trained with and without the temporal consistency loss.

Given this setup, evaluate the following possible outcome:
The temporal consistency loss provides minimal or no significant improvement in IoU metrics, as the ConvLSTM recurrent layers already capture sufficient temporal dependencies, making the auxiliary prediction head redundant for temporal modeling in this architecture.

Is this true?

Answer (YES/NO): NO